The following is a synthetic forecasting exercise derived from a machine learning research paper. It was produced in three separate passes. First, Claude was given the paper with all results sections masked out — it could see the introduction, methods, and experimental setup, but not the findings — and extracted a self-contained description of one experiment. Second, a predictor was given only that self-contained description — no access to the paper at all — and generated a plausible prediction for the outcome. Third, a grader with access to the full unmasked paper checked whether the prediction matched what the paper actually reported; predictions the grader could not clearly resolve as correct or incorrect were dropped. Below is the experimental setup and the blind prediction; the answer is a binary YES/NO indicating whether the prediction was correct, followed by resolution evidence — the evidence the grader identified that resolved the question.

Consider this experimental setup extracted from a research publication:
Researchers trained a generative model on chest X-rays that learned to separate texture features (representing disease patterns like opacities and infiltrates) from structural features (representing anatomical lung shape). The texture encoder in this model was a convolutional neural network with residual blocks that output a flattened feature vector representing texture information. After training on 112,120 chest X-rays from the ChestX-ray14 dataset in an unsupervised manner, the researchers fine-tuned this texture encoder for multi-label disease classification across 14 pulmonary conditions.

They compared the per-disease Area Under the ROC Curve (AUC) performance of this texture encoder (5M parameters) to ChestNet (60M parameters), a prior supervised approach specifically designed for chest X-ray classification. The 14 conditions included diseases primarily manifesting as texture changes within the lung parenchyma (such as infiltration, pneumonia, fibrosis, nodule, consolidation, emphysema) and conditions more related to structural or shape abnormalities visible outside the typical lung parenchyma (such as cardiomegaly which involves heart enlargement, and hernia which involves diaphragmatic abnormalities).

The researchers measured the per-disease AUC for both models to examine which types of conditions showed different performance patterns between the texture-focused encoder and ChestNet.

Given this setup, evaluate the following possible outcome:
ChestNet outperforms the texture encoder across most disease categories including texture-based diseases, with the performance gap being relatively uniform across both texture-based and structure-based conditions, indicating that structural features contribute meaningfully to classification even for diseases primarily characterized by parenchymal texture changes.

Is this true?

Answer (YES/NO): NO